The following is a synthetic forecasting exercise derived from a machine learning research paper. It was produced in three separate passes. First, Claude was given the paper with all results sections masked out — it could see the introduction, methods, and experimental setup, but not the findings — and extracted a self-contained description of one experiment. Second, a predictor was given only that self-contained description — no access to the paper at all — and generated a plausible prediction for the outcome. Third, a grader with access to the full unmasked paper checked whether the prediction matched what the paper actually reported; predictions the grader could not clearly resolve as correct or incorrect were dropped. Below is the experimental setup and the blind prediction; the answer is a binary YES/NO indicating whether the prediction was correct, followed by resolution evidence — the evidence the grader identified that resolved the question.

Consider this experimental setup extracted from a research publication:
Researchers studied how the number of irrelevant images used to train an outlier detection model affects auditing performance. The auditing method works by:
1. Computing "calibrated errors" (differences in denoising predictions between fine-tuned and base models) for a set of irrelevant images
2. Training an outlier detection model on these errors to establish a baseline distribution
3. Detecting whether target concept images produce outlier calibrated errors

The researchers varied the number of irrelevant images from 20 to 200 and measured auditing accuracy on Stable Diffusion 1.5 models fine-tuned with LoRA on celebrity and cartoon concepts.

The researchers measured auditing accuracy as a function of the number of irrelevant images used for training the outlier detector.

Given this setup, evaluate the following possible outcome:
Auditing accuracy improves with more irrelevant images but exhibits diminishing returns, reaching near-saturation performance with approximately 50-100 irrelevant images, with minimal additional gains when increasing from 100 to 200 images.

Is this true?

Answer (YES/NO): NO